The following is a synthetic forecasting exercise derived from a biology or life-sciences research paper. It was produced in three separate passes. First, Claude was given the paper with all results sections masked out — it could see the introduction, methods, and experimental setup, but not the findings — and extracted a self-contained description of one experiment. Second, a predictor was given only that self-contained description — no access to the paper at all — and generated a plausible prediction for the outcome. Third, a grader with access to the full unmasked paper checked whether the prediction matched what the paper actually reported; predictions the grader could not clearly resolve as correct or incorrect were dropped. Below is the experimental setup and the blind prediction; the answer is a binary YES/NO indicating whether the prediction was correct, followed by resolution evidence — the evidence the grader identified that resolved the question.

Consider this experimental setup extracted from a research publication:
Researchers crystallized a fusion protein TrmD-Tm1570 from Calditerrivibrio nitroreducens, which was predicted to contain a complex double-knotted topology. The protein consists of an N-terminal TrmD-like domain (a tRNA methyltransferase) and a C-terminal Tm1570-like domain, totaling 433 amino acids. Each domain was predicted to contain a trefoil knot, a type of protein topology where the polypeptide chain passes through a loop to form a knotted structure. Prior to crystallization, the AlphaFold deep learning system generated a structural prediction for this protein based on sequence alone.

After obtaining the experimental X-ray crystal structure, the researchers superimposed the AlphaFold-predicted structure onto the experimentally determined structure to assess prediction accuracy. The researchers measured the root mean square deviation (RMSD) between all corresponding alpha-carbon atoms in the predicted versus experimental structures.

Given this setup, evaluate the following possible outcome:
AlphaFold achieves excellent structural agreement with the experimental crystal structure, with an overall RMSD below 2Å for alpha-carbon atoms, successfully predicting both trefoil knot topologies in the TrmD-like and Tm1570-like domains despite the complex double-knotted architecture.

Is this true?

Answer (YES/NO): YES